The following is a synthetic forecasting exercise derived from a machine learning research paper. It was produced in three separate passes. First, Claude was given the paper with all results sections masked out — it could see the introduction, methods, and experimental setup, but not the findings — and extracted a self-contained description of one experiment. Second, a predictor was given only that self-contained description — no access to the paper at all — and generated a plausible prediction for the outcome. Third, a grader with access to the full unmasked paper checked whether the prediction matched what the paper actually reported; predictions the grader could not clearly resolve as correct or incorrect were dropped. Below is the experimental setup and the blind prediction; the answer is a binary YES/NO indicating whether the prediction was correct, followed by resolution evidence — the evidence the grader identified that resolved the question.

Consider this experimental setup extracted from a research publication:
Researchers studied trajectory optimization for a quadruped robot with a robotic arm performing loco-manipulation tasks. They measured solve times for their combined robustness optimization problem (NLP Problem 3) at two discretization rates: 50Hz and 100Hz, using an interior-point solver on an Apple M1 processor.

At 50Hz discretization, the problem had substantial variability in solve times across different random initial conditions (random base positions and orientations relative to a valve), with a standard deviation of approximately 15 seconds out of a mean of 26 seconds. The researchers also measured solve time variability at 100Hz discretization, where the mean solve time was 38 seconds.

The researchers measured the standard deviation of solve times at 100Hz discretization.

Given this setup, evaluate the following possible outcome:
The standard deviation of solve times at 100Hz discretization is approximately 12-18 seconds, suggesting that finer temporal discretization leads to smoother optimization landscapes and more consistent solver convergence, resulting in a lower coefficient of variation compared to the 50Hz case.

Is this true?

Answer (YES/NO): NO